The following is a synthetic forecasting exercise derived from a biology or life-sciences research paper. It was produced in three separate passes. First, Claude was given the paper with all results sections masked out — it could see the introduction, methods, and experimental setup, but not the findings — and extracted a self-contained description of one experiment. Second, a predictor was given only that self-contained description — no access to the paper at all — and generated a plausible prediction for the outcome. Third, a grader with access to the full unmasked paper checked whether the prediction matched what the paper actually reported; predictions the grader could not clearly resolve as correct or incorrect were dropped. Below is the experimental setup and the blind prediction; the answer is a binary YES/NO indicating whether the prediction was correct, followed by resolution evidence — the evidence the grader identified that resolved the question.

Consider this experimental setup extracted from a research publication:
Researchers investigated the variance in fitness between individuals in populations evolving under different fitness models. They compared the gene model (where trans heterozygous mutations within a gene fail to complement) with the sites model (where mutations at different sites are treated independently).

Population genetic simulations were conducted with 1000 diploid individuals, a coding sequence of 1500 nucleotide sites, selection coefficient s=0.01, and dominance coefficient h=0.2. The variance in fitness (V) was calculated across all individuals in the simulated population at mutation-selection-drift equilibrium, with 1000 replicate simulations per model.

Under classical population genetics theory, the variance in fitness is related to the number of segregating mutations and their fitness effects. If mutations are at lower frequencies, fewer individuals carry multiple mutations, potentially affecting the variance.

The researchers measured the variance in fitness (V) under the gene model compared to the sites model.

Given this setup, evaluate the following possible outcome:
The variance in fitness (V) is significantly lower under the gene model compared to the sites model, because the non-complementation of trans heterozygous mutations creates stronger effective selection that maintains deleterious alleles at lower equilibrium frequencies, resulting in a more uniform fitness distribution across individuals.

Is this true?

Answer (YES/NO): NO